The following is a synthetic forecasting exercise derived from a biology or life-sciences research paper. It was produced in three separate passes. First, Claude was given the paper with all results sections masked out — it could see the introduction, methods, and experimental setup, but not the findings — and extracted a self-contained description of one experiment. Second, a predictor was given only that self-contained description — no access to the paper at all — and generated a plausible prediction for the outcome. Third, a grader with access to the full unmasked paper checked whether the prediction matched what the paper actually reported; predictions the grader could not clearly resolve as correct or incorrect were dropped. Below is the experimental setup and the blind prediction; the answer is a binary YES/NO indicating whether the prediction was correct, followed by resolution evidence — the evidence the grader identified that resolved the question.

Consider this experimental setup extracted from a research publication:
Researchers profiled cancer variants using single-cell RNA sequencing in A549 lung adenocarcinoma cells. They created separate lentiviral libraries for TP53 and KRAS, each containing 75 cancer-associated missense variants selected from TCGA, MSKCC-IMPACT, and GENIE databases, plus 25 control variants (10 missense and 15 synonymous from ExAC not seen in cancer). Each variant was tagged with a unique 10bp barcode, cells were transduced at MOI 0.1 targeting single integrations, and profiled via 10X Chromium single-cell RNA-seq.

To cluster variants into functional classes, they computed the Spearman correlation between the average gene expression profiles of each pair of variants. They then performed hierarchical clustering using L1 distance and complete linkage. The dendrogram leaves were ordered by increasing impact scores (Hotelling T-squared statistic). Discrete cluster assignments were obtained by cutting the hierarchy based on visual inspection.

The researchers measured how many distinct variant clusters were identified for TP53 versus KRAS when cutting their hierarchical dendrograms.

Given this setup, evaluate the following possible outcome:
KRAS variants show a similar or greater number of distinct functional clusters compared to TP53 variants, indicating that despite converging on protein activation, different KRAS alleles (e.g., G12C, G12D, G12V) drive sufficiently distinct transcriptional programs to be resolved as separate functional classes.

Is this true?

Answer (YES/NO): YES